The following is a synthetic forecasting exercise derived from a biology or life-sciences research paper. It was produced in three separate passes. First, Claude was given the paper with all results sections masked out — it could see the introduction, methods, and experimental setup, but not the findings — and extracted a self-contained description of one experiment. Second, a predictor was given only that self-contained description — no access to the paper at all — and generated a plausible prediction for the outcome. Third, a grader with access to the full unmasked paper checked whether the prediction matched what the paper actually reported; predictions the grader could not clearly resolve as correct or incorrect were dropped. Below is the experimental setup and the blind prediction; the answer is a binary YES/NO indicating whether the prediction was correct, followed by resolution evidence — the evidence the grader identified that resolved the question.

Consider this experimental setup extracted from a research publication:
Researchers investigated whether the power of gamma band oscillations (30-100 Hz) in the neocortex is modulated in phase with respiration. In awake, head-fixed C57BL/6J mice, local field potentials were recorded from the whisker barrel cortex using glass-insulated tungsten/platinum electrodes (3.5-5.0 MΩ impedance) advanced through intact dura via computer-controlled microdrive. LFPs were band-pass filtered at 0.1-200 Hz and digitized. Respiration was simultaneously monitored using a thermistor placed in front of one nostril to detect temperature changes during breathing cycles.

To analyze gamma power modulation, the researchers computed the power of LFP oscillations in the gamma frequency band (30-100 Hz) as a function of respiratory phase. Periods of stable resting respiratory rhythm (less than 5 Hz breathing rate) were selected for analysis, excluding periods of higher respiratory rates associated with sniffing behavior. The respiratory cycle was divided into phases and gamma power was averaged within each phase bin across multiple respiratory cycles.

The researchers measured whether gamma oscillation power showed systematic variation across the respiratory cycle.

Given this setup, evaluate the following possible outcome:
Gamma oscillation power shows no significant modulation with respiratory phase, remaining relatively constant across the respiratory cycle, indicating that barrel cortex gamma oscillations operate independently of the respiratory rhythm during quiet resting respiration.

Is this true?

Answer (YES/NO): NO